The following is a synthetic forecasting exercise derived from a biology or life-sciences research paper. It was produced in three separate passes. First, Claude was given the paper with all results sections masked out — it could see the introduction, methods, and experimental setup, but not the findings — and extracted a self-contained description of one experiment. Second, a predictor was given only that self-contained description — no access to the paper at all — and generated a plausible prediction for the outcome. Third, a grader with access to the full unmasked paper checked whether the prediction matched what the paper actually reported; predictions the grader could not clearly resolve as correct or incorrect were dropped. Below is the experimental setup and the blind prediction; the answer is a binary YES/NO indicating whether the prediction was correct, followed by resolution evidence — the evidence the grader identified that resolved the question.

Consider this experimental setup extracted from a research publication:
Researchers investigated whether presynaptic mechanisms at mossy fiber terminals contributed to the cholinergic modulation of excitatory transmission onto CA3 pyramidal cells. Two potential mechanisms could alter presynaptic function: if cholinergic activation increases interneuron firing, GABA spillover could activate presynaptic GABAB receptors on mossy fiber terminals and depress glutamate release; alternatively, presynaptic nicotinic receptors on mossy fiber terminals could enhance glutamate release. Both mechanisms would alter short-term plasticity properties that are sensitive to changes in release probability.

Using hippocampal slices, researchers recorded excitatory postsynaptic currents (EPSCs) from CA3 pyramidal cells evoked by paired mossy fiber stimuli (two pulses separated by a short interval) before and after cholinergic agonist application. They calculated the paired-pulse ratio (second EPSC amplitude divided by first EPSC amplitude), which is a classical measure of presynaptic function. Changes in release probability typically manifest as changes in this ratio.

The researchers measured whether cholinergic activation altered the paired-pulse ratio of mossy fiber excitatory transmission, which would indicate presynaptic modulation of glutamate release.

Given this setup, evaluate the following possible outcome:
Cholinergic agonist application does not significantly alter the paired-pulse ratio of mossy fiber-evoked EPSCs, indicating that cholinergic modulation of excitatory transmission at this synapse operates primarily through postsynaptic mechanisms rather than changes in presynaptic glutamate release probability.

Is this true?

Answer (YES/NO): YES